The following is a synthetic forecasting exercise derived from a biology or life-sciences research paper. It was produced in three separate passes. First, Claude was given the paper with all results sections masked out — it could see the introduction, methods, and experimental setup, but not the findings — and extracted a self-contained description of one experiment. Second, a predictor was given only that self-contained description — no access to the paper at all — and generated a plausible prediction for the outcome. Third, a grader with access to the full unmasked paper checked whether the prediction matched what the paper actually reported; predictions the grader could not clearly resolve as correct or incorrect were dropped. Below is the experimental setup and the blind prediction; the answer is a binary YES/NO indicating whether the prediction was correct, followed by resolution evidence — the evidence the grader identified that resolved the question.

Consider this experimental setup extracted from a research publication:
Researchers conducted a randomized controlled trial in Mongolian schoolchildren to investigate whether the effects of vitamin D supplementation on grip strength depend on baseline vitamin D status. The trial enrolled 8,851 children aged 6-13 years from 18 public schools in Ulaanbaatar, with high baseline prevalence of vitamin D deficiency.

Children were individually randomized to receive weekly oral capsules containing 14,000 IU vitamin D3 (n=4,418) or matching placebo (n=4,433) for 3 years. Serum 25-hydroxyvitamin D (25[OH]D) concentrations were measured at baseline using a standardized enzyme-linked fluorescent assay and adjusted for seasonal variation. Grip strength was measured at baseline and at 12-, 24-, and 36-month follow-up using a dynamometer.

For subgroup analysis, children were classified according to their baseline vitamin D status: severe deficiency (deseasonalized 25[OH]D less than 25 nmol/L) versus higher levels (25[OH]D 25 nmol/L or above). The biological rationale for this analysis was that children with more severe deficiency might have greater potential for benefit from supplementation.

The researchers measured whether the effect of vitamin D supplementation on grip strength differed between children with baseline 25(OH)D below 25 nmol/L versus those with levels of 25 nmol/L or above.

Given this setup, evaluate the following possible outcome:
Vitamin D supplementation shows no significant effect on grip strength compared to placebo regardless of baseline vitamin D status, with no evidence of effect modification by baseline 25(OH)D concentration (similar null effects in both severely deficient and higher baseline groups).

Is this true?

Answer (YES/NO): YES